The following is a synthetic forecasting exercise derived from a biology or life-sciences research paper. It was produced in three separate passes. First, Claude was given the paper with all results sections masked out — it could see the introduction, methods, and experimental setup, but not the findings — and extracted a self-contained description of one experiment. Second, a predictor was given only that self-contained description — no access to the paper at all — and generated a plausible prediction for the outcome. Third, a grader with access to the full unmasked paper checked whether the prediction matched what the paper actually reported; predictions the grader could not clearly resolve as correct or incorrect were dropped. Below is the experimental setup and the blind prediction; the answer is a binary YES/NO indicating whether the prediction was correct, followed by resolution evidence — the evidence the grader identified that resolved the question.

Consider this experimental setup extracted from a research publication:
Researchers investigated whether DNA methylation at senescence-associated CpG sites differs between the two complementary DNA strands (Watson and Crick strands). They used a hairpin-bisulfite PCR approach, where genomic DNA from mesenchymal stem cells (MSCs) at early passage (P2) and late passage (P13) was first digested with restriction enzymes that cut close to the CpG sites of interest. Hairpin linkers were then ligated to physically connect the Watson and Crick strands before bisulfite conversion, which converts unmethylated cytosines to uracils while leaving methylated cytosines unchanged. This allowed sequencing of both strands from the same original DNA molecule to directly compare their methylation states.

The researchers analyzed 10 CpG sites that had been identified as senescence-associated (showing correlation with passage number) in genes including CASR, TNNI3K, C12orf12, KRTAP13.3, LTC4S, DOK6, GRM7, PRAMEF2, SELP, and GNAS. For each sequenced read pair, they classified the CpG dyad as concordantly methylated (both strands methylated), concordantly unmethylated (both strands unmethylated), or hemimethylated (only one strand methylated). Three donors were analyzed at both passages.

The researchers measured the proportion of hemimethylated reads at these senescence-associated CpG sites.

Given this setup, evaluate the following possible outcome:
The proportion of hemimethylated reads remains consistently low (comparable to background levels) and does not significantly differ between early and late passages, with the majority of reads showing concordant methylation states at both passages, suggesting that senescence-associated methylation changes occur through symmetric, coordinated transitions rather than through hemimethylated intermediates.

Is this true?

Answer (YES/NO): NO